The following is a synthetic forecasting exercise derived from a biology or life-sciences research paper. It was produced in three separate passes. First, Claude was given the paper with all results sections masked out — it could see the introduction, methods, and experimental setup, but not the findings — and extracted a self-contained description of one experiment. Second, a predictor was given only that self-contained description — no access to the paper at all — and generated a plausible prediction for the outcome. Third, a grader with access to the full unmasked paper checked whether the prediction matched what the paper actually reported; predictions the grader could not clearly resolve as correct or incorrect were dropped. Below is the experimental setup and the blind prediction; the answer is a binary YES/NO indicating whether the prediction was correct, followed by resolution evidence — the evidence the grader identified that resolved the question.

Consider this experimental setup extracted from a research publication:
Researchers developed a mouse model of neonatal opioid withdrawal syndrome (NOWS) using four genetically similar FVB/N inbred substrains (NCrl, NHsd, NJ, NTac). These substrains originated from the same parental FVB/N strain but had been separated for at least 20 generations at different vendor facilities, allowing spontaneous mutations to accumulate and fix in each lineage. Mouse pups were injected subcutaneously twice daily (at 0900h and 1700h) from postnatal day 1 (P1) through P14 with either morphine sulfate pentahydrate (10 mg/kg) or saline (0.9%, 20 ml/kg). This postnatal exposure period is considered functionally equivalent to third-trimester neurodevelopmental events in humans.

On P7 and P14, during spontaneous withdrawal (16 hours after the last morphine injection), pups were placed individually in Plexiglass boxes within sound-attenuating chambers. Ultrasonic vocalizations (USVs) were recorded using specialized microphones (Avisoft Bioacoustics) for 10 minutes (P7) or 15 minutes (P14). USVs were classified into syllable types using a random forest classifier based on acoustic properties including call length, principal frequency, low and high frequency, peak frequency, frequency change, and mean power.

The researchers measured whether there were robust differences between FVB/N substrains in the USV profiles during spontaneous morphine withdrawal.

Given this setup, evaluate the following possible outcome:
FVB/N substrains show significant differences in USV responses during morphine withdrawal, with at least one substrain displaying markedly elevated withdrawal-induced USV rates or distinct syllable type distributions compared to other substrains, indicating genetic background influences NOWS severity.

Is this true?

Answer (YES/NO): NO